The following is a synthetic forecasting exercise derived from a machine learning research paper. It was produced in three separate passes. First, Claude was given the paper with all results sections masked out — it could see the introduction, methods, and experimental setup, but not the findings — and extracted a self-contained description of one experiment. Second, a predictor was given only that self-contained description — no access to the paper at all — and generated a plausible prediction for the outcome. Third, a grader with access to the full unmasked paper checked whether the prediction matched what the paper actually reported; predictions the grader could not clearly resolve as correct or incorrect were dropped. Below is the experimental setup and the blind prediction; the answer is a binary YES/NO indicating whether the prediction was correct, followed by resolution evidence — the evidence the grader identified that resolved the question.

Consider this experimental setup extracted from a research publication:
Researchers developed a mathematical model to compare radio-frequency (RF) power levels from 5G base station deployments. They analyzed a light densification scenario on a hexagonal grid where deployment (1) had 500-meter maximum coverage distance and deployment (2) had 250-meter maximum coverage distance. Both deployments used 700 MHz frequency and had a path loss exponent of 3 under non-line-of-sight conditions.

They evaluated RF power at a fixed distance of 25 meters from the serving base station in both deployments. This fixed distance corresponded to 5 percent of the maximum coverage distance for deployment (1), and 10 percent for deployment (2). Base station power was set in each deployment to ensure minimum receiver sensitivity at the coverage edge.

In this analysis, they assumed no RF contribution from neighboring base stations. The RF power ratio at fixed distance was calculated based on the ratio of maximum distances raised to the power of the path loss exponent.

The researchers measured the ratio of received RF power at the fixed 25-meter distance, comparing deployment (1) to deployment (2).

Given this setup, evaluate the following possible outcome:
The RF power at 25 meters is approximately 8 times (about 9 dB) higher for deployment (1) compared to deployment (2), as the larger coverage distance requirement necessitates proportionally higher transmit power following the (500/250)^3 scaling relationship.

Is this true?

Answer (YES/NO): YES